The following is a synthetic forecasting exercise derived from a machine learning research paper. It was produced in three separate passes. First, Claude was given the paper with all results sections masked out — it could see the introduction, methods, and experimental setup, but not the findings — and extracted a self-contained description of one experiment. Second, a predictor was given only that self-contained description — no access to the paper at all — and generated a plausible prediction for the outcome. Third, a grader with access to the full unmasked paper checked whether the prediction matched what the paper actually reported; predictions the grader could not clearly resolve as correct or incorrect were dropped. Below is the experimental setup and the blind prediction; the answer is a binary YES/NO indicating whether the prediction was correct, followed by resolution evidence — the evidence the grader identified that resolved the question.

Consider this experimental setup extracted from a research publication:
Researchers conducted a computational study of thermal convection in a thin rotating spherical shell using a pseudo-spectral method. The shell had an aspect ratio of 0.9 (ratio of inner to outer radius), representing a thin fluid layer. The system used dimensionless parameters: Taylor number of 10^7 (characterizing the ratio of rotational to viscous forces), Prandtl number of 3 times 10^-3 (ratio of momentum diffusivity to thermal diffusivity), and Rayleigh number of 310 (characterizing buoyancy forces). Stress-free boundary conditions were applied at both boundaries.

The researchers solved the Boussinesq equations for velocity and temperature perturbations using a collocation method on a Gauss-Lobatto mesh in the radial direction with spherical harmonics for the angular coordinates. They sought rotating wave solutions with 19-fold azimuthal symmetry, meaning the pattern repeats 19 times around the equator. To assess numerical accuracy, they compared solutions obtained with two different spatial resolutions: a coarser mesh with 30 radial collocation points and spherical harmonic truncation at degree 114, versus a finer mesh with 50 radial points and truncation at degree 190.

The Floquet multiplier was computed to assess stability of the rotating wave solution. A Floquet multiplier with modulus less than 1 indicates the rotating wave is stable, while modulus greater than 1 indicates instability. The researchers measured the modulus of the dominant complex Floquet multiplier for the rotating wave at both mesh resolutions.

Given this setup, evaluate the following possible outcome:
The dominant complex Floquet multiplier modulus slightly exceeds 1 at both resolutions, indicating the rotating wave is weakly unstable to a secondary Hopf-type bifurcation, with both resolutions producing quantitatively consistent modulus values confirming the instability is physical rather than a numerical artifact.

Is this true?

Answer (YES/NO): NO